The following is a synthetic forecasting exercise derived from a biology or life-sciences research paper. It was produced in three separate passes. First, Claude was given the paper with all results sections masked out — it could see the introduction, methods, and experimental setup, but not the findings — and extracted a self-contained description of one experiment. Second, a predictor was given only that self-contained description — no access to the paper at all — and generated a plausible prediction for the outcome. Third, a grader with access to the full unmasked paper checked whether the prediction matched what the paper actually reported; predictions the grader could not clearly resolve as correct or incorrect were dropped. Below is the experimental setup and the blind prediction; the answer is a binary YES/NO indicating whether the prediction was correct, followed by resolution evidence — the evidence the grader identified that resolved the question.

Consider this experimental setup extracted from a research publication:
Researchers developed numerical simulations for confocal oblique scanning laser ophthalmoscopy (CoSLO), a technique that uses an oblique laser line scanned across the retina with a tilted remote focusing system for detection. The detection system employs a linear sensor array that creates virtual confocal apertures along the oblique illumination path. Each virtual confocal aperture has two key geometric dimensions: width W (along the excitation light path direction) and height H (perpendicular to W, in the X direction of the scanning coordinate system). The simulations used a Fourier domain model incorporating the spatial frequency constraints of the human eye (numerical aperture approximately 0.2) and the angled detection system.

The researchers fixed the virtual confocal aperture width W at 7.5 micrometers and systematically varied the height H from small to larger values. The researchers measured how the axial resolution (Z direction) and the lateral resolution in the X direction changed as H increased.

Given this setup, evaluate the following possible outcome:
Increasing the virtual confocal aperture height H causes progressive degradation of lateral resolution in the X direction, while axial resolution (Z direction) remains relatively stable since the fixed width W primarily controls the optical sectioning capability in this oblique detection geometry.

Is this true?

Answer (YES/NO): YES